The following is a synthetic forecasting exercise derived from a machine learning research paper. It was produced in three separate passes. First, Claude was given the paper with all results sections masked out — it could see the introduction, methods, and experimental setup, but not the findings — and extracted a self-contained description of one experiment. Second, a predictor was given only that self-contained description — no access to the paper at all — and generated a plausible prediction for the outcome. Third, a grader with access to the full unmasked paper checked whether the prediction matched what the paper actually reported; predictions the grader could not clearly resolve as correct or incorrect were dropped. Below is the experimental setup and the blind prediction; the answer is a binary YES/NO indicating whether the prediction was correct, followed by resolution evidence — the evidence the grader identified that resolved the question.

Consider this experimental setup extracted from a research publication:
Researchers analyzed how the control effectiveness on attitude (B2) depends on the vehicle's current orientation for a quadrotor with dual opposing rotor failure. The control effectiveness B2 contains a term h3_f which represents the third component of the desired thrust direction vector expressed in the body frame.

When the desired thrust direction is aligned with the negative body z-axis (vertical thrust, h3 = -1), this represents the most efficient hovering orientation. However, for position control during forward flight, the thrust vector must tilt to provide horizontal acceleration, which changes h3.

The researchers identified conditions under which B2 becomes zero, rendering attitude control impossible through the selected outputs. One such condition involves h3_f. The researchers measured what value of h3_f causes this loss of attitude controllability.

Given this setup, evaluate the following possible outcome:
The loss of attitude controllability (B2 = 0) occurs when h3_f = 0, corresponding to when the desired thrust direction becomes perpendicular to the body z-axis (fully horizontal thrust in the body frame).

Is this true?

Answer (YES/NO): YES